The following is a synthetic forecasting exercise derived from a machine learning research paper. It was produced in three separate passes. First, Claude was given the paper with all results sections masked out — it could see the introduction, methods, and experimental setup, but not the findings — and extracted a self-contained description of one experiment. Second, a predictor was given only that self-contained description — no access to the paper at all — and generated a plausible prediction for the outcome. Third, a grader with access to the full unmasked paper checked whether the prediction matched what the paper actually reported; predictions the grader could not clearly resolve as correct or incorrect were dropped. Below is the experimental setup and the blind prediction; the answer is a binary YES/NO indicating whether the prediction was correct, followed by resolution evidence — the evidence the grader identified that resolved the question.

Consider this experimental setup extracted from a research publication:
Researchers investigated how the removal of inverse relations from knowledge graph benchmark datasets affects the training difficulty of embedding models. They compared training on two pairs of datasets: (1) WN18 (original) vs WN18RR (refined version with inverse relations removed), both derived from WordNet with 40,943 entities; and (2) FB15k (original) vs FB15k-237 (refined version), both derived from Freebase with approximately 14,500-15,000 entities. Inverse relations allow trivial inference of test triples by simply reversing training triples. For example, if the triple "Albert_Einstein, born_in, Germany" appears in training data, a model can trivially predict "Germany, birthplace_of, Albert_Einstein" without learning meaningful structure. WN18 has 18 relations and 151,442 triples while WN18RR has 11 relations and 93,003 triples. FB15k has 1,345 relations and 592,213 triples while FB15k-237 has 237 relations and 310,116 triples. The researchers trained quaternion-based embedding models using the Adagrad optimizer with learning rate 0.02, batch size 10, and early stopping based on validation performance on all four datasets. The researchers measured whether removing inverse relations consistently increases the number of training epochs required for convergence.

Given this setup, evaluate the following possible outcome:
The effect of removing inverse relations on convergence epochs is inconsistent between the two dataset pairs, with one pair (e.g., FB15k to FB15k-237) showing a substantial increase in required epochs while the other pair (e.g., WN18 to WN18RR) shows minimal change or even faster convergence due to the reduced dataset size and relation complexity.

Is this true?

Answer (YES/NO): NO